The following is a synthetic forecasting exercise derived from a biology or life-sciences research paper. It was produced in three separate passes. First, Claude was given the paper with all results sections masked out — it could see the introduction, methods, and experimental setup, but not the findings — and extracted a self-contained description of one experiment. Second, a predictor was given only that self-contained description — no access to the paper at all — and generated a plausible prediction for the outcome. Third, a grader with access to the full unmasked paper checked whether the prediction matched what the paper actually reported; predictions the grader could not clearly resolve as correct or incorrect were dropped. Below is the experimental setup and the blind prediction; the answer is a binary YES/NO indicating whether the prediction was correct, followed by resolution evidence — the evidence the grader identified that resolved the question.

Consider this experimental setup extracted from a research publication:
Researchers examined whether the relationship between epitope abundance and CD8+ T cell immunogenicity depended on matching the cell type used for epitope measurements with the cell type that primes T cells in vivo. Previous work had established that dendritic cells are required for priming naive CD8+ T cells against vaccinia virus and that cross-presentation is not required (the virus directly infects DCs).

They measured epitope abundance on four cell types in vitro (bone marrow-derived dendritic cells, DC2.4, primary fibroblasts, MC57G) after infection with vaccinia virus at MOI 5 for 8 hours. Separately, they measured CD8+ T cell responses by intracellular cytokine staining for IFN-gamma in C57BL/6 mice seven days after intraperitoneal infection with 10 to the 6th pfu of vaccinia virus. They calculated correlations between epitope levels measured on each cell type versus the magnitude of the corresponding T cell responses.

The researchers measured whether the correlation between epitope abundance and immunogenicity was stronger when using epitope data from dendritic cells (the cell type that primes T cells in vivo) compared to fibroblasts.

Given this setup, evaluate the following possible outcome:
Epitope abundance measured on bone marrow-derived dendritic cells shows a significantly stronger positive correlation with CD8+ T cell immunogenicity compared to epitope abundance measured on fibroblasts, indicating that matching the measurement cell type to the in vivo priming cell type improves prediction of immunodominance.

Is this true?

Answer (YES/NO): NO